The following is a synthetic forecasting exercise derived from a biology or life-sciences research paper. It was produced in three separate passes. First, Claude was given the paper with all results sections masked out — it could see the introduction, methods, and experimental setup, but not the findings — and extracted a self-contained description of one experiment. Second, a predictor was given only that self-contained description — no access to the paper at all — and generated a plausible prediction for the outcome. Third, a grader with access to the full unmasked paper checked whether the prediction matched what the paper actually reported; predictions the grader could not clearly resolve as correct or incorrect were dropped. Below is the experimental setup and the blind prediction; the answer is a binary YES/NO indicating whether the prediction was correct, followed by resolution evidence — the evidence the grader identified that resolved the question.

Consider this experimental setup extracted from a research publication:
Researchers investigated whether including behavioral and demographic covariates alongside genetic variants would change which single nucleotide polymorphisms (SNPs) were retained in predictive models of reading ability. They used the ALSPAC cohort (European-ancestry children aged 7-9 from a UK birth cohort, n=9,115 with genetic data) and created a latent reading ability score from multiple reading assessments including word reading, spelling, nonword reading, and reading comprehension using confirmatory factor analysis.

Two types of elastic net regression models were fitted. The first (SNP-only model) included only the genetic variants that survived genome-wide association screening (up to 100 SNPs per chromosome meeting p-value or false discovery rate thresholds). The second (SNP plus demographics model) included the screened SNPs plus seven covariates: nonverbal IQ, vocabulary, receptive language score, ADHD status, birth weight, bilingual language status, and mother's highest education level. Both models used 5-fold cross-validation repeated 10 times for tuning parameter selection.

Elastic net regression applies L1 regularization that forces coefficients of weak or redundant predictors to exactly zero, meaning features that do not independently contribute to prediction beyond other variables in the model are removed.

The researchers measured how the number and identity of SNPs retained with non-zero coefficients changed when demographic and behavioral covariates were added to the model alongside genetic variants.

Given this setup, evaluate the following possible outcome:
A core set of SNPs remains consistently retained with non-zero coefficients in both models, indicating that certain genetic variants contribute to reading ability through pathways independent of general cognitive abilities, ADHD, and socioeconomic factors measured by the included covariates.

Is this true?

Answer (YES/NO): YES